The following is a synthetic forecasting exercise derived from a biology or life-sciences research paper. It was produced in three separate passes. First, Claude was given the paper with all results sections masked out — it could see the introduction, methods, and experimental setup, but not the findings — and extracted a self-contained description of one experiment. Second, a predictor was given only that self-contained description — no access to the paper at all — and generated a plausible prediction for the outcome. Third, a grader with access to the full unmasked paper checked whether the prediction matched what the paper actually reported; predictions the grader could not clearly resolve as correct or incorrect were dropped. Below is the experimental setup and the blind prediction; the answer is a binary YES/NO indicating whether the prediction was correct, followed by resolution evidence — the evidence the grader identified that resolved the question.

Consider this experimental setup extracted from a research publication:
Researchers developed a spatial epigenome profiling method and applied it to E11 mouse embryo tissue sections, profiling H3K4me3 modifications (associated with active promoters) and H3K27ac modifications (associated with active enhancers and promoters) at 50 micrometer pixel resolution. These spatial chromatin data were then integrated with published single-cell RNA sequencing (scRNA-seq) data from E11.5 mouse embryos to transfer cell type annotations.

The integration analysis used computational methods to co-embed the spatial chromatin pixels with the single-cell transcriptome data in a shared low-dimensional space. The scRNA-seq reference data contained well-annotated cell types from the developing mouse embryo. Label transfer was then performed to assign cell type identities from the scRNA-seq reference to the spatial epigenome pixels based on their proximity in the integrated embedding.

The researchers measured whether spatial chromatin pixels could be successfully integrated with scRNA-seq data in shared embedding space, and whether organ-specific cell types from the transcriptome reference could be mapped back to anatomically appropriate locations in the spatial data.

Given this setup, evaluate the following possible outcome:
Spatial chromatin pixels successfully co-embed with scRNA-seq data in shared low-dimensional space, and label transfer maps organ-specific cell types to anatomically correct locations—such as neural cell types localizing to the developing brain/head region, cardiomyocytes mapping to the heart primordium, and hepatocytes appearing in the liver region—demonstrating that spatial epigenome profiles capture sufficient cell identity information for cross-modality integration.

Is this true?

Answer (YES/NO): YES